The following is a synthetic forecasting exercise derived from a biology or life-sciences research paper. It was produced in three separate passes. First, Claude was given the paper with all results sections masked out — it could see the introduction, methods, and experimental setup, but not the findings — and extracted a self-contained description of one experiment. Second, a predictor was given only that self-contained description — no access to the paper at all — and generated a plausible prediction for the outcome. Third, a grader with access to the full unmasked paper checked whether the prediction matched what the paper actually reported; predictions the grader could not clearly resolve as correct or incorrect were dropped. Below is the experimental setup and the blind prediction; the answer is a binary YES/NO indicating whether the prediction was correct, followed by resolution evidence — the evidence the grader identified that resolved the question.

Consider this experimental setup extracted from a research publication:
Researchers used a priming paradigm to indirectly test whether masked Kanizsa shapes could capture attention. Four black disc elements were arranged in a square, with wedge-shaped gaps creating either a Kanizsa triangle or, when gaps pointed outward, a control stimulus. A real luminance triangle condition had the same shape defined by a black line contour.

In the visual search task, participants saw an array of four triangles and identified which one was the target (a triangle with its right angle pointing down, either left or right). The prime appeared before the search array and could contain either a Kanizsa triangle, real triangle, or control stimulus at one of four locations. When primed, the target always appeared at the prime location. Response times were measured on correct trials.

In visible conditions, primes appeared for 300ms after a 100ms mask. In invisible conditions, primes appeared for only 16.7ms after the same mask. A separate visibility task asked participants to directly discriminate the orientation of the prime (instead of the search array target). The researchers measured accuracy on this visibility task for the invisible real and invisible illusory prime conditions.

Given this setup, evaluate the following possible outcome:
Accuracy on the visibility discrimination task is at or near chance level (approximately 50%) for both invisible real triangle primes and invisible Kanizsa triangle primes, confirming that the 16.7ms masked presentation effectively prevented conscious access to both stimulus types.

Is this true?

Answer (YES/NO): NO